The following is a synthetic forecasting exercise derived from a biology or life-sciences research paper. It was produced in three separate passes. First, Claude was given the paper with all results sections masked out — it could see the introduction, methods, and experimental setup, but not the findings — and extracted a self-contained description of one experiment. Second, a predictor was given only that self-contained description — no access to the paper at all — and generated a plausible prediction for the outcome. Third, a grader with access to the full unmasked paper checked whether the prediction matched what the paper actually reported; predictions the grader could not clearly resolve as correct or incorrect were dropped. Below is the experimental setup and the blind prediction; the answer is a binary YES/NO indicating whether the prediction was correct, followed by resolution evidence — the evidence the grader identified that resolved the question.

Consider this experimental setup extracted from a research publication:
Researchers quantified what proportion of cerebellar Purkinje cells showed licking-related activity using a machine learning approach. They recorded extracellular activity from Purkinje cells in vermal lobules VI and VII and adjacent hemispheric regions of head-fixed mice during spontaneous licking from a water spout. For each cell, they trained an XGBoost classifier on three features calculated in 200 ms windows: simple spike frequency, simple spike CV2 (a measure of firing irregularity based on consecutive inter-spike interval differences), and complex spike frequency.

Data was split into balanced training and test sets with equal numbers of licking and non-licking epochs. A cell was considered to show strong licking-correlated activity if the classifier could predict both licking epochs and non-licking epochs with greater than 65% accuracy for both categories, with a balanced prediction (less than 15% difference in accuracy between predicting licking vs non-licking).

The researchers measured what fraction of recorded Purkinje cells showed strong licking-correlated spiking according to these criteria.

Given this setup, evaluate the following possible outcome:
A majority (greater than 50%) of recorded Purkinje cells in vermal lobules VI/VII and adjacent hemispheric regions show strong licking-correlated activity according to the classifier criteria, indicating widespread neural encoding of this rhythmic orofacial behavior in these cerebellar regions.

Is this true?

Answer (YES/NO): NO